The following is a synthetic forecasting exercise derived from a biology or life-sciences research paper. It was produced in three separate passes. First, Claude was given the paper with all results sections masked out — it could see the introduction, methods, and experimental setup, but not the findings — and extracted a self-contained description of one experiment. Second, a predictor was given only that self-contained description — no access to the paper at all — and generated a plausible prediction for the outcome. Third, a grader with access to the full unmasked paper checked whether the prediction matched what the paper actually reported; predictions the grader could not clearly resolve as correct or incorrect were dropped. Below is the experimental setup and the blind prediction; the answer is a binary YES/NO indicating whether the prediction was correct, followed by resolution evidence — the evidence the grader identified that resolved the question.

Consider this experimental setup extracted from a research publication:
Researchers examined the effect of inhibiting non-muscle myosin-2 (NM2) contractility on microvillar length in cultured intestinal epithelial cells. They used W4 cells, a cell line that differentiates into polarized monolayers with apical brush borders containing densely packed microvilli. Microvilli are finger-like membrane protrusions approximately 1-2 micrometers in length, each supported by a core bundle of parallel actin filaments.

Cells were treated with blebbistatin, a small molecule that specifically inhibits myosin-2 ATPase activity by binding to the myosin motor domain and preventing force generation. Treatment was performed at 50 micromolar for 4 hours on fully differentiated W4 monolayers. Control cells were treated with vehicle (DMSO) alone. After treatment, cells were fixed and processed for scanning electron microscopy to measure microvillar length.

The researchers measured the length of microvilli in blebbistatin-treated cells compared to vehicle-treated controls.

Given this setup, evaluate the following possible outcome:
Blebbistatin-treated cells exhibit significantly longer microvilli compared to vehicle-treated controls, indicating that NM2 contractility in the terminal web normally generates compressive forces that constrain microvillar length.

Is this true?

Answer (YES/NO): YES